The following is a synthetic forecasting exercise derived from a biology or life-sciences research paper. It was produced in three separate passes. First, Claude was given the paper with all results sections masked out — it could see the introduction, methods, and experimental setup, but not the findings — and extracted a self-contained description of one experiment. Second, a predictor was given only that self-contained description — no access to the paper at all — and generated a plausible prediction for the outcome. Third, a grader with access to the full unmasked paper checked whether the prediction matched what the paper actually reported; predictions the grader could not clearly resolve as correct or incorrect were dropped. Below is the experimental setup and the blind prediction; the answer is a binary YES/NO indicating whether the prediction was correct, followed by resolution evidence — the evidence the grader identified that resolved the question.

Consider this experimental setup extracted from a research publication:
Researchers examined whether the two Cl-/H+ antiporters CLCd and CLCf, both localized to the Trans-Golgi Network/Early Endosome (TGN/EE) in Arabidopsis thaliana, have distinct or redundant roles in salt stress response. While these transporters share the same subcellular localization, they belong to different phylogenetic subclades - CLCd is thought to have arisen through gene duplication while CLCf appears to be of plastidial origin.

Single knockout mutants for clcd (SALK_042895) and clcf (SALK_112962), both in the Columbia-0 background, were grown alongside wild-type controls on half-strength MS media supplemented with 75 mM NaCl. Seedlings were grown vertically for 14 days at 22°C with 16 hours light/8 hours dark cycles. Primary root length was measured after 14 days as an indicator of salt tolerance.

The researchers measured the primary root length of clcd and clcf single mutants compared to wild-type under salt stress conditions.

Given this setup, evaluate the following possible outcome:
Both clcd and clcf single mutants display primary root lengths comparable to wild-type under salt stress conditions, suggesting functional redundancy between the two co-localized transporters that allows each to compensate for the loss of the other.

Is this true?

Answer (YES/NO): NO